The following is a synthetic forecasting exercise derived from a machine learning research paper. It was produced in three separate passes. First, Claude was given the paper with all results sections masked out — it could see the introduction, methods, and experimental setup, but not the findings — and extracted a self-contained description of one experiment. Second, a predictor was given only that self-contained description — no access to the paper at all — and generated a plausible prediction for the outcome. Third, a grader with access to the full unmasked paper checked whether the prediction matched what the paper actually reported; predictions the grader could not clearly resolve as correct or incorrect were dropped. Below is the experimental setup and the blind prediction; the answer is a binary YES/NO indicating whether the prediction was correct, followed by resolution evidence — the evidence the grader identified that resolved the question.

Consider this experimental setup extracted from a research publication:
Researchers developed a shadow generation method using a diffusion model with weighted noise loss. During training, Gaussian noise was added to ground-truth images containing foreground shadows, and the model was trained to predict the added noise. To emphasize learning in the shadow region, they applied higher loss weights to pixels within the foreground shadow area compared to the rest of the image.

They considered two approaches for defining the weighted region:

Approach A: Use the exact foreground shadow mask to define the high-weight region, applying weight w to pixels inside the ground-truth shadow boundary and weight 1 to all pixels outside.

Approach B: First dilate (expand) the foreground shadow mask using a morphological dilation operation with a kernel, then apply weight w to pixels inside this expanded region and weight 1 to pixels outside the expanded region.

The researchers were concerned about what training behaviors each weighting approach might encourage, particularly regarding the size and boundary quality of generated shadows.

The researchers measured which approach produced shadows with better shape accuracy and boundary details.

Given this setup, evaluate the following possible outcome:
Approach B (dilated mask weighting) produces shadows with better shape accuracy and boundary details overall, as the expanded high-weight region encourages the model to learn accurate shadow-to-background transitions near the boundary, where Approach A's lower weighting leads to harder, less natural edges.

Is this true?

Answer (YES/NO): NO